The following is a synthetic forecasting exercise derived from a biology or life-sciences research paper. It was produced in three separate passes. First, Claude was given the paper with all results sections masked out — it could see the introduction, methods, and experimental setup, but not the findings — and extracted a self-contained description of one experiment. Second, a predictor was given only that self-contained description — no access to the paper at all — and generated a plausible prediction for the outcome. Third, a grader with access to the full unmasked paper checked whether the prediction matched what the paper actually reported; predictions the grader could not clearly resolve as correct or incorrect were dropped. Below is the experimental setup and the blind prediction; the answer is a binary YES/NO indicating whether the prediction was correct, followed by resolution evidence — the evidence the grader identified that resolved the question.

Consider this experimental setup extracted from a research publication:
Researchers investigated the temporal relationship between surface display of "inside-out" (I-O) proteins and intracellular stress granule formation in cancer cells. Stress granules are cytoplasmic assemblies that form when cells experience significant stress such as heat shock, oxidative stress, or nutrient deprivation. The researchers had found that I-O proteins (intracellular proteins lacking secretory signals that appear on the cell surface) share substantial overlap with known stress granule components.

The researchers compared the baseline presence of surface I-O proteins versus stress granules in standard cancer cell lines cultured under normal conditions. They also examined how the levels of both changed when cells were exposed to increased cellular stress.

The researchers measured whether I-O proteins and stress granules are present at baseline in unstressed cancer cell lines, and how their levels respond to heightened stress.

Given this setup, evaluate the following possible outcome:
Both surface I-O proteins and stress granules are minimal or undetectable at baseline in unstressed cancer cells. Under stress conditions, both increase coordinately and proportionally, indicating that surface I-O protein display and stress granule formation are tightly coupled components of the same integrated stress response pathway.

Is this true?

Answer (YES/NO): NO